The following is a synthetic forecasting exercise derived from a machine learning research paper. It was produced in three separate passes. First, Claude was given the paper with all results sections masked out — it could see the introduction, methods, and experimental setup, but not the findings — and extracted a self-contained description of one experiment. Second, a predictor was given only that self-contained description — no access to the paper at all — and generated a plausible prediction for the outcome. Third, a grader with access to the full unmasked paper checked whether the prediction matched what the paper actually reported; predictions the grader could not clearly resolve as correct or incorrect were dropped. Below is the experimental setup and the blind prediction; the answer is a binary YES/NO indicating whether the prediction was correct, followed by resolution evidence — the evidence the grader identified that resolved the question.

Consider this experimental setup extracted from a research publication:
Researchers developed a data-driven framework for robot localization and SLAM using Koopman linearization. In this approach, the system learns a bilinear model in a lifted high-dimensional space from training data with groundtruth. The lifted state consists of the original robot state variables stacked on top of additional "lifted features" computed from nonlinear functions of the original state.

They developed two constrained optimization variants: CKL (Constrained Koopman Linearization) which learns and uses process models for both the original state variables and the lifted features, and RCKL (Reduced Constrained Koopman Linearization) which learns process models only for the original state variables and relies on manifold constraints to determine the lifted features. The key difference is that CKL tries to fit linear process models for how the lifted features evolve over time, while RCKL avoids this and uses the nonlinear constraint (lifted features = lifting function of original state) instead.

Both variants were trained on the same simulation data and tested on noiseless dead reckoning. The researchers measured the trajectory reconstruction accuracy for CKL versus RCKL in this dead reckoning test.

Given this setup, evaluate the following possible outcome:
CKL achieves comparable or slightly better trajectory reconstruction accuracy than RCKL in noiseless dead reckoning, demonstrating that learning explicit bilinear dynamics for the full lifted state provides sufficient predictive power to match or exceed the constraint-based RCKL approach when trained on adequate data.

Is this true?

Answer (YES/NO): NO